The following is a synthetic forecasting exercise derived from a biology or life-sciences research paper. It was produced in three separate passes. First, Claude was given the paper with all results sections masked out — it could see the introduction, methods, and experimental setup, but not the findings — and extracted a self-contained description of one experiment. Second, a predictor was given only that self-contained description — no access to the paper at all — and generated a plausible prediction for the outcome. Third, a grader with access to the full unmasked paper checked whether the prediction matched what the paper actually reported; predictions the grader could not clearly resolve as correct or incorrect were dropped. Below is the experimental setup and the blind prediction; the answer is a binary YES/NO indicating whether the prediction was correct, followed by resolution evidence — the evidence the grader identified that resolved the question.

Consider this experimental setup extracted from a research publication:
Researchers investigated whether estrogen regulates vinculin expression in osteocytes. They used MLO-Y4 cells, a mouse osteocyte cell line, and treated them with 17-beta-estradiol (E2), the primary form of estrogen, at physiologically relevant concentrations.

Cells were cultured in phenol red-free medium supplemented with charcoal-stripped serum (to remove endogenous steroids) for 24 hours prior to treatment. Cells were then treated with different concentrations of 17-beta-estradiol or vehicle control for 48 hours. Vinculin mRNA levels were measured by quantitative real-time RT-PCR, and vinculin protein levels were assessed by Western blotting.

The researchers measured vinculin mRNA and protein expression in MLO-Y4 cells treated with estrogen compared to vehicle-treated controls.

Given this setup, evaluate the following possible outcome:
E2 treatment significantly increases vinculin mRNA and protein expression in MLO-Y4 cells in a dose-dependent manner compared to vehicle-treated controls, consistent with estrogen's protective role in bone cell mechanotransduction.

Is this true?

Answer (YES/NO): NO